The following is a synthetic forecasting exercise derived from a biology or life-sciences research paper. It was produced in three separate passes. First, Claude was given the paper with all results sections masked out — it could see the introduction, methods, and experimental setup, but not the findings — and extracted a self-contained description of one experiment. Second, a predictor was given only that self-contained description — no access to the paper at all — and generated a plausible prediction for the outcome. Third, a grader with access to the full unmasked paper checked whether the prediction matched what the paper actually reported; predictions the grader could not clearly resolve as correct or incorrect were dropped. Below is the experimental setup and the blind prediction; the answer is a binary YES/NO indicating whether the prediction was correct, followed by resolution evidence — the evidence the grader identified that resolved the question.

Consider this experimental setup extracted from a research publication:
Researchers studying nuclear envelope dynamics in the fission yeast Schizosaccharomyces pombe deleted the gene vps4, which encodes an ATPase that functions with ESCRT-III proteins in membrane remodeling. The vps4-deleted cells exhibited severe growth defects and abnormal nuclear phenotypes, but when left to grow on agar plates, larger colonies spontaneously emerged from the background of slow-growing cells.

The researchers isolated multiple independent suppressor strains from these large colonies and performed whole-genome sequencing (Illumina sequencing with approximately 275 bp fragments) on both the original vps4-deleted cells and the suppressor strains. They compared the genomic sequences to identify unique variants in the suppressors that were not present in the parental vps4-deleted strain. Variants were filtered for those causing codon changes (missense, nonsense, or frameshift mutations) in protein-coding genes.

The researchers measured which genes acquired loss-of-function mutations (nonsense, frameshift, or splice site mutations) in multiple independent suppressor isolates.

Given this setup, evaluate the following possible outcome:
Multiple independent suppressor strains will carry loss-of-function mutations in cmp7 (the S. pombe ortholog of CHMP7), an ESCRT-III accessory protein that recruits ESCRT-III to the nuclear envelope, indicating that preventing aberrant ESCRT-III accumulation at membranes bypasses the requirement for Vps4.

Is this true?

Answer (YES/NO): YES